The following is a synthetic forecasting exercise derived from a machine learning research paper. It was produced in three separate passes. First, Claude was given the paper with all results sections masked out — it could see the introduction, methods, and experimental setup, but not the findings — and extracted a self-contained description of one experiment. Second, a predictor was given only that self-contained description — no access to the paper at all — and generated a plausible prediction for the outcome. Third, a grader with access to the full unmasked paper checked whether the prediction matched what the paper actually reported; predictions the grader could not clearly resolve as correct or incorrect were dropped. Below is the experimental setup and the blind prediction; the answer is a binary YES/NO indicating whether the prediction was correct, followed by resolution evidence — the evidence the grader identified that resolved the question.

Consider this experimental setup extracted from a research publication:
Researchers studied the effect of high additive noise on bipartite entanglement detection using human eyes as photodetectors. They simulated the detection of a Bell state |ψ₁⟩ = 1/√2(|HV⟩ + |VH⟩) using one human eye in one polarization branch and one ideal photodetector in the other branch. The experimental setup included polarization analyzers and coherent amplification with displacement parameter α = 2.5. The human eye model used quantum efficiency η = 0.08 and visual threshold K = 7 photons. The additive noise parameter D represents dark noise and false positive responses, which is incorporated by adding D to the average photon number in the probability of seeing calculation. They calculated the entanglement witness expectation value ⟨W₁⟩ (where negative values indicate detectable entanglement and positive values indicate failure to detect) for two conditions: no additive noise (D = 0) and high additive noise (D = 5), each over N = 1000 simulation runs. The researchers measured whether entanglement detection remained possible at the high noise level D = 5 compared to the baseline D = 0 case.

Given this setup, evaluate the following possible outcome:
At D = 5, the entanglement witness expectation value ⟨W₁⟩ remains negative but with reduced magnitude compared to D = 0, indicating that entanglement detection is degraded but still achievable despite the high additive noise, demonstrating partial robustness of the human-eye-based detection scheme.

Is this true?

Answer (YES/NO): NO